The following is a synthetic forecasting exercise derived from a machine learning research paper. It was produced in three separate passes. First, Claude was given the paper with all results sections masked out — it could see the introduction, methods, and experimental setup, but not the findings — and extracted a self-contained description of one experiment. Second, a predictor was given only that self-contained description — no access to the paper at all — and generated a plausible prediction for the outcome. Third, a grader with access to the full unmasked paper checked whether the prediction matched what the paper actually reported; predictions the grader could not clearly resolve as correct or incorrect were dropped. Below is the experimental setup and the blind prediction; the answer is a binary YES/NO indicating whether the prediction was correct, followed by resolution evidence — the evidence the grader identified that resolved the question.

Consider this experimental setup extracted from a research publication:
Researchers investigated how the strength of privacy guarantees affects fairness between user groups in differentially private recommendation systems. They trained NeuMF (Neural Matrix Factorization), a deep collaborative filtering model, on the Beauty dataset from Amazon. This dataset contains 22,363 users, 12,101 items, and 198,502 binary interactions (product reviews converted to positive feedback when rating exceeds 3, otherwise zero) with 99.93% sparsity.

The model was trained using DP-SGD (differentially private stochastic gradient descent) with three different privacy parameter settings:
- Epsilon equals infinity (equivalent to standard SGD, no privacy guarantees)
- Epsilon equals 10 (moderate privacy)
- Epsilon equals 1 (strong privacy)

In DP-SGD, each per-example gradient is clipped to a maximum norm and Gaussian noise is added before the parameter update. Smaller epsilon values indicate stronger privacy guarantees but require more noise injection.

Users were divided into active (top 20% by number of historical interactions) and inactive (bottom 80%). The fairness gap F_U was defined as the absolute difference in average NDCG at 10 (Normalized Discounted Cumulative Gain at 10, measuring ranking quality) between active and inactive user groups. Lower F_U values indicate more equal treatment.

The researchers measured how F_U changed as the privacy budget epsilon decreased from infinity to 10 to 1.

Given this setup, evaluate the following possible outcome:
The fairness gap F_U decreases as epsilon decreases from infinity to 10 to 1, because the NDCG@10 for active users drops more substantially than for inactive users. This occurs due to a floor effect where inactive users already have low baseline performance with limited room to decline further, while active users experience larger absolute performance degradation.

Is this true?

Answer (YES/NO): NO